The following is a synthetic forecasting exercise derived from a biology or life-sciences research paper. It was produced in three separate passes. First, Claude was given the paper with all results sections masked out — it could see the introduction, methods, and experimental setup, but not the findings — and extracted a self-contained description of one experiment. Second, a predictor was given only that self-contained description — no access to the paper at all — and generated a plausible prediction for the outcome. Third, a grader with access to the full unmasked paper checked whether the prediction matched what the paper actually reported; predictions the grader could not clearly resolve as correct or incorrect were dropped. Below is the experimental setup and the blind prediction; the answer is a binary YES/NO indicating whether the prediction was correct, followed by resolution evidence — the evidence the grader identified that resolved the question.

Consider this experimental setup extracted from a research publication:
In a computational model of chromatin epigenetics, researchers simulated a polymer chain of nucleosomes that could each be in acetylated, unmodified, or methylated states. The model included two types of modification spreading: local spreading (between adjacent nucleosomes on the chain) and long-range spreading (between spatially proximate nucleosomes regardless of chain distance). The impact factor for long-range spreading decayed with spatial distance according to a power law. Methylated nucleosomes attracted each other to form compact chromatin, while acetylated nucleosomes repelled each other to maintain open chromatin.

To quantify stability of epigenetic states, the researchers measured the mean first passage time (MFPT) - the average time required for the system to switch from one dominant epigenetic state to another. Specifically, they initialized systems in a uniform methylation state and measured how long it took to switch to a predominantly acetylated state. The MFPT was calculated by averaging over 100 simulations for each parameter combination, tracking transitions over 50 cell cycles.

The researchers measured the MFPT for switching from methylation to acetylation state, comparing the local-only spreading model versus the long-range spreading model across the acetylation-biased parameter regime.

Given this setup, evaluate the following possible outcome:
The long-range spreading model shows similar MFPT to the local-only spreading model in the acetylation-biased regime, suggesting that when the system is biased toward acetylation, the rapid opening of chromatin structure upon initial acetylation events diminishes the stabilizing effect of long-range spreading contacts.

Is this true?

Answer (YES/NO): NO